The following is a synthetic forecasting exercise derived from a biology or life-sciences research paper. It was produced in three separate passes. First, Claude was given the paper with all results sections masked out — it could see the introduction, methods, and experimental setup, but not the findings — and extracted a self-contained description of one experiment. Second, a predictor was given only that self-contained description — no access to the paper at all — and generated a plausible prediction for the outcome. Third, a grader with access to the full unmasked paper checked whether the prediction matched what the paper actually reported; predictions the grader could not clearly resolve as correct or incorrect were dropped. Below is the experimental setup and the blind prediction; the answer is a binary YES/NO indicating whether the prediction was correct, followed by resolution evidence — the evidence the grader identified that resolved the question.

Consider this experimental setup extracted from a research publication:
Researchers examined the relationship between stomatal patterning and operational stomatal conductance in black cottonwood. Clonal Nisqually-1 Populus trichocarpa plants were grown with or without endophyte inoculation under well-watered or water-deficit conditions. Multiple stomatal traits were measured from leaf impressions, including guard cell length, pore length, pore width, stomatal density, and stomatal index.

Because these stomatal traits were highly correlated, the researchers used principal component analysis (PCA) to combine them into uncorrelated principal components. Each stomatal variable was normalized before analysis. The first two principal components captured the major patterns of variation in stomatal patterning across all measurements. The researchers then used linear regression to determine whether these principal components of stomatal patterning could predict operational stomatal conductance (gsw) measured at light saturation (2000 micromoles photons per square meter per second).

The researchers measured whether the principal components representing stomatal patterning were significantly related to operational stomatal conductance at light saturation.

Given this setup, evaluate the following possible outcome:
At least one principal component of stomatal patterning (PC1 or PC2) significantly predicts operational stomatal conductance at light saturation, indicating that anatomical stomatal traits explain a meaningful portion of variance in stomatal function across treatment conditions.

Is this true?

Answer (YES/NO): YES